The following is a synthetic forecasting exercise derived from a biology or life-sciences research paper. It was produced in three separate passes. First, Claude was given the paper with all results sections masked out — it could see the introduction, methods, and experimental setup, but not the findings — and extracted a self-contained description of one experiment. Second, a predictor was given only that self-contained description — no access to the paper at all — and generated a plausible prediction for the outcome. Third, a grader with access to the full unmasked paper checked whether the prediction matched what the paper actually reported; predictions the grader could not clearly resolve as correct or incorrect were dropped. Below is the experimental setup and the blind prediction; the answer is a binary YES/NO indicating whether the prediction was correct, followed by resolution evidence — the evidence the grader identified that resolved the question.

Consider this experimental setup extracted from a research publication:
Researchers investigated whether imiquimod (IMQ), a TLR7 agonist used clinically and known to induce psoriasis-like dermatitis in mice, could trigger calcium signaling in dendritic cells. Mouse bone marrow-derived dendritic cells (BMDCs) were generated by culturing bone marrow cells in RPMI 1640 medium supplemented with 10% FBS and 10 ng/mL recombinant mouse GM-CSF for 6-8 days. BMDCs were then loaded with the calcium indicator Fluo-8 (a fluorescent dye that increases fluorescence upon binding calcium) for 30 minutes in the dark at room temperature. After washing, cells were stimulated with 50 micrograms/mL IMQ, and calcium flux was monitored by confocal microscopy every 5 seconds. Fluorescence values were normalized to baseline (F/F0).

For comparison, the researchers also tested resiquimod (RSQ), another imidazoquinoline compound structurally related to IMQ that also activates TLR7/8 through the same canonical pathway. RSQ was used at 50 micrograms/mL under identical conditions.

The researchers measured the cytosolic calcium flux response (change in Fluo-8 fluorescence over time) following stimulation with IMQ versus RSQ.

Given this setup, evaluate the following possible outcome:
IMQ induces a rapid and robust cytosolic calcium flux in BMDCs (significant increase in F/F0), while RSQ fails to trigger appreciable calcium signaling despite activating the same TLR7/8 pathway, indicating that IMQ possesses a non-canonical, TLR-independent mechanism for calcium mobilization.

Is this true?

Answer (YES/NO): YES